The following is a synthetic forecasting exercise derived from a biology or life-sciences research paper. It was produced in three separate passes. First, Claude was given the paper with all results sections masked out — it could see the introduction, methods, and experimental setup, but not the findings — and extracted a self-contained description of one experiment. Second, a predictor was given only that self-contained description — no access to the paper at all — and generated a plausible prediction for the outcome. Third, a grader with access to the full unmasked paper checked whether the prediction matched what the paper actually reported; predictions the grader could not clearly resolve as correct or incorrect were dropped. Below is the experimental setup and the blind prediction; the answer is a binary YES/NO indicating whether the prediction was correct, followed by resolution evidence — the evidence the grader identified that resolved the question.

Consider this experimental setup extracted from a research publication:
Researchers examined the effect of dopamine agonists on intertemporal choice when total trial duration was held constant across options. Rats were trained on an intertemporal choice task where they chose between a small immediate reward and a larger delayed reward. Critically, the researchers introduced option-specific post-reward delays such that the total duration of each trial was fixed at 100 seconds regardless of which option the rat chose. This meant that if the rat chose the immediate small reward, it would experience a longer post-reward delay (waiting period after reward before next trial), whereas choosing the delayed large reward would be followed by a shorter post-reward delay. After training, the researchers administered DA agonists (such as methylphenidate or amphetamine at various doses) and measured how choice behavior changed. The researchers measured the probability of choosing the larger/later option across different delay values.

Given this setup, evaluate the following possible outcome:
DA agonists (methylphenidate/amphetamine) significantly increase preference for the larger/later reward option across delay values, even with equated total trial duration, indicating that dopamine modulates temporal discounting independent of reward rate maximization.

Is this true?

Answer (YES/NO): NO